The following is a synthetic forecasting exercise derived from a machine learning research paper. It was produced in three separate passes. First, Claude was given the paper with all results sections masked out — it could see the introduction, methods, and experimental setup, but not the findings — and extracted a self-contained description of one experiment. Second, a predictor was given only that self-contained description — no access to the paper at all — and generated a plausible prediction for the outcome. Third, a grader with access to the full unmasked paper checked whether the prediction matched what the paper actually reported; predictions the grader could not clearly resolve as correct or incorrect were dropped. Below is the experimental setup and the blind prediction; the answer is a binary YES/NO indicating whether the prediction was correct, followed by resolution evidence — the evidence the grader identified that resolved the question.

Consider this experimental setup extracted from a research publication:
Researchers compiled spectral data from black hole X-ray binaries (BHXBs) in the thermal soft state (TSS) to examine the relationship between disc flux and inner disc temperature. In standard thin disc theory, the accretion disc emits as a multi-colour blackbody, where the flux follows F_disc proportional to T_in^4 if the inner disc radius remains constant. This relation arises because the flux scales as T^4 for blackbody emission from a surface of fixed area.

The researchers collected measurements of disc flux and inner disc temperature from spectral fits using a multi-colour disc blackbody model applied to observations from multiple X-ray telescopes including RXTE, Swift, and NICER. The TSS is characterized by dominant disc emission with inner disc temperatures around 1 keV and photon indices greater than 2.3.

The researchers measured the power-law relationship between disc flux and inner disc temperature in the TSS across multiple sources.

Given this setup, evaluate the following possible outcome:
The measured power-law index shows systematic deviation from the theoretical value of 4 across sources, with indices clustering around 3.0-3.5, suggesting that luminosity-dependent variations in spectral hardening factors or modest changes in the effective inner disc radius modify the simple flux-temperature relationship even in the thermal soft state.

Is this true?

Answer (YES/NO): NO